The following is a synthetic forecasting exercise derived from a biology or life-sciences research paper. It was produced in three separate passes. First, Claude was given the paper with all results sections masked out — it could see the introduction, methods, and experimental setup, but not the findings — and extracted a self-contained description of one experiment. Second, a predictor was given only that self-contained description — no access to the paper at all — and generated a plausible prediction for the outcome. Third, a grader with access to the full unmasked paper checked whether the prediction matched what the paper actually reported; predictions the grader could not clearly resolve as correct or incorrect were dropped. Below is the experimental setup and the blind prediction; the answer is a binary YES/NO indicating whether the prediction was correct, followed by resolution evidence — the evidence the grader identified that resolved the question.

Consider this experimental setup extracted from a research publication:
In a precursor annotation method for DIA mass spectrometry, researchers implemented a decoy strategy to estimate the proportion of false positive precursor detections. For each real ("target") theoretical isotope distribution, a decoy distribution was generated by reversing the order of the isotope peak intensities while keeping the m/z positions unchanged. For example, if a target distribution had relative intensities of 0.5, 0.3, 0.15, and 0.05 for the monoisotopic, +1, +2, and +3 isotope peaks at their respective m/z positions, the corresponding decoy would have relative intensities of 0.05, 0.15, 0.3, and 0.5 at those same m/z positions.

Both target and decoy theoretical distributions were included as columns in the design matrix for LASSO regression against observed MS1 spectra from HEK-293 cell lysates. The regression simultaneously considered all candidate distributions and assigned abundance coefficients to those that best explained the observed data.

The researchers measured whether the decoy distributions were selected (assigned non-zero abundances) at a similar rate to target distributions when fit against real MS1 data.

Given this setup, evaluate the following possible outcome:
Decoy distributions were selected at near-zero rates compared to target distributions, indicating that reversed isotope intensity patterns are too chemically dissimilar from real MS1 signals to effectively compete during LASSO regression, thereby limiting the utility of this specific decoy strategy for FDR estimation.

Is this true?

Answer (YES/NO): NO